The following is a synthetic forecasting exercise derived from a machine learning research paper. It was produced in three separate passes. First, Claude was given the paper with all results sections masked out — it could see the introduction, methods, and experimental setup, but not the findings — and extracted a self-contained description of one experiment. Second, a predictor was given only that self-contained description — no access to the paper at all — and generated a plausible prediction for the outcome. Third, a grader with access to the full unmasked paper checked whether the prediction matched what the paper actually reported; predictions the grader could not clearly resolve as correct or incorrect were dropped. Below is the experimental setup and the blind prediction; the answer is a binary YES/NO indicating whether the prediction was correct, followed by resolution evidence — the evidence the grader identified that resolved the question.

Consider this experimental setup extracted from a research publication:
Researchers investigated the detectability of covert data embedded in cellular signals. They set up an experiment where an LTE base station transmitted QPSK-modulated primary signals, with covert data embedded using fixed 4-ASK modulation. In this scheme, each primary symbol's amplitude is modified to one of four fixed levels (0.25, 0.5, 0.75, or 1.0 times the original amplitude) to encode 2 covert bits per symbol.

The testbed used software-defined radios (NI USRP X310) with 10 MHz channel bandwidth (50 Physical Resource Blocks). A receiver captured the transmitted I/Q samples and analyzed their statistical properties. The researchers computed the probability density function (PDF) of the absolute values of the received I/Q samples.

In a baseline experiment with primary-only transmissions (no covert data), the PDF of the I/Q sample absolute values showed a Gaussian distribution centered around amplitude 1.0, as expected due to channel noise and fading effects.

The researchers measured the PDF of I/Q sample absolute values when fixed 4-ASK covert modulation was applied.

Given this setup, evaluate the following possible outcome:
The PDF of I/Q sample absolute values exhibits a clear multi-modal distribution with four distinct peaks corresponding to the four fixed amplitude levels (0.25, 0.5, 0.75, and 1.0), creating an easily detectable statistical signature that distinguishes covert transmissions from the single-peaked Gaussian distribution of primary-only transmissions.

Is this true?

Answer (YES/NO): YES